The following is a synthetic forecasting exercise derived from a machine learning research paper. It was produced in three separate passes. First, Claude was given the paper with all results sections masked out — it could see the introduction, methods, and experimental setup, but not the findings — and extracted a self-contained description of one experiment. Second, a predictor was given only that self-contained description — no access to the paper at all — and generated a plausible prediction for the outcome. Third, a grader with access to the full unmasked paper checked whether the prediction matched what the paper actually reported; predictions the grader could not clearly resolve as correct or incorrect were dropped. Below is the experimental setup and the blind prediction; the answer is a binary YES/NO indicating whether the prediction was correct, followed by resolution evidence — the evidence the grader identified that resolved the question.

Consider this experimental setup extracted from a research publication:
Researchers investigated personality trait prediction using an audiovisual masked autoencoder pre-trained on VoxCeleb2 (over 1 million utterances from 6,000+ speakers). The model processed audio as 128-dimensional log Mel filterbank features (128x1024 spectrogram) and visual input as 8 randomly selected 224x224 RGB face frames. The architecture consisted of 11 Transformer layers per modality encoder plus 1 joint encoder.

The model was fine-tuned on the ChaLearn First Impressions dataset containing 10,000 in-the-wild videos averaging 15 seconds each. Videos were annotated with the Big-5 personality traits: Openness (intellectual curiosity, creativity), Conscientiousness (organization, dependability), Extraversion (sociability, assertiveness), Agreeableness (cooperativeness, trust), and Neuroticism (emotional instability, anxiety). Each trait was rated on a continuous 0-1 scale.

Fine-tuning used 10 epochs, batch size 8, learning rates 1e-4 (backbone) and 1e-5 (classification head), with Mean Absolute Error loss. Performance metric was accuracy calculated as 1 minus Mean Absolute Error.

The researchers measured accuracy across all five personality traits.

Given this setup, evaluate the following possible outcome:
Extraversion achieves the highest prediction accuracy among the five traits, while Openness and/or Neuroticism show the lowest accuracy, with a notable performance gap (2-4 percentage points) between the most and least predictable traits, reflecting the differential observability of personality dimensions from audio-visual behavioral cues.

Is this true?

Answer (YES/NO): NO